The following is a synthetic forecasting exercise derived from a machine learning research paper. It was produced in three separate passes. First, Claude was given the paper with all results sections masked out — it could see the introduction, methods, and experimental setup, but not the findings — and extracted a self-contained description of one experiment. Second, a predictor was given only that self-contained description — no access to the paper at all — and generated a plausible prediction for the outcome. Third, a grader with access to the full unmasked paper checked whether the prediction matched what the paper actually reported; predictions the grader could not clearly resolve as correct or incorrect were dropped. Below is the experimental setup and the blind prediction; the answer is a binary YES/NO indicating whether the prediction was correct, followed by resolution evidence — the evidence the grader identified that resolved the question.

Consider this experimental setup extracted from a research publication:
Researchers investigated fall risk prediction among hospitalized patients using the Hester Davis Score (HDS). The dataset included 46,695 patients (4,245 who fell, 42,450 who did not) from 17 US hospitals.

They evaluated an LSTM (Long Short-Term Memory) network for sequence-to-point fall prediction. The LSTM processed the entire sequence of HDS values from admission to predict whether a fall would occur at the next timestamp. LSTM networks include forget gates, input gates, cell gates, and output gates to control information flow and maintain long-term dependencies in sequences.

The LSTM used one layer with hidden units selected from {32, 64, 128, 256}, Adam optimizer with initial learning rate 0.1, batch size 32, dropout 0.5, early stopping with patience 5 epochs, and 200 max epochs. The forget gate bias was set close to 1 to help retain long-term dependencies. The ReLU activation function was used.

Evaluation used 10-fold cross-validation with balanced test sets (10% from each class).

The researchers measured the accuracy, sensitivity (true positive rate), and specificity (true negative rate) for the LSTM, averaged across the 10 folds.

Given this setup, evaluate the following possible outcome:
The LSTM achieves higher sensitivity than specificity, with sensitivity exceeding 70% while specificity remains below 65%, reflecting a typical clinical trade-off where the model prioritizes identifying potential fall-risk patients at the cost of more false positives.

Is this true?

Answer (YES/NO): NO